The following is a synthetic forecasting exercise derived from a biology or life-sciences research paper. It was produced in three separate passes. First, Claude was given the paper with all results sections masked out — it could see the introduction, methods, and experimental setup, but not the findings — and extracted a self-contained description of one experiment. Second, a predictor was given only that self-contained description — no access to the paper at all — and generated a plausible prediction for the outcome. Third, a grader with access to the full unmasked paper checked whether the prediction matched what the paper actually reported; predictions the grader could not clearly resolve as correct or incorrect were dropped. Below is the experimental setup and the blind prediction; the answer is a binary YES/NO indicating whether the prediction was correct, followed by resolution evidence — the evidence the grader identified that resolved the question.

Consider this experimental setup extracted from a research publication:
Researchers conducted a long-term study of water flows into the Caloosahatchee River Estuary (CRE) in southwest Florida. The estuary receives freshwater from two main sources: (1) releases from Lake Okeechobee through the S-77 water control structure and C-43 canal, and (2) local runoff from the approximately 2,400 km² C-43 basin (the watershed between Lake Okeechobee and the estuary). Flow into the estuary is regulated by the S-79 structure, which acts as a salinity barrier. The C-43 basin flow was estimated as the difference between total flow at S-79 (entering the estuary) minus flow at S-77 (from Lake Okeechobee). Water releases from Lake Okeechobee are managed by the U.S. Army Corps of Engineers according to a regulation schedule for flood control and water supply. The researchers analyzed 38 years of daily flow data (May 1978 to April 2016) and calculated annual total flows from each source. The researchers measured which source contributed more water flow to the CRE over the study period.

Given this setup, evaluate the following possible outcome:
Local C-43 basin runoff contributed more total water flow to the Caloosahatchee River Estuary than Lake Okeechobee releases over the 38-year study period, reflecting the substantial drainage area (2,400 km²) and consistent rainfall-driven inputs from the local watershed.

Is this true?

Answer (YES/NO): YES